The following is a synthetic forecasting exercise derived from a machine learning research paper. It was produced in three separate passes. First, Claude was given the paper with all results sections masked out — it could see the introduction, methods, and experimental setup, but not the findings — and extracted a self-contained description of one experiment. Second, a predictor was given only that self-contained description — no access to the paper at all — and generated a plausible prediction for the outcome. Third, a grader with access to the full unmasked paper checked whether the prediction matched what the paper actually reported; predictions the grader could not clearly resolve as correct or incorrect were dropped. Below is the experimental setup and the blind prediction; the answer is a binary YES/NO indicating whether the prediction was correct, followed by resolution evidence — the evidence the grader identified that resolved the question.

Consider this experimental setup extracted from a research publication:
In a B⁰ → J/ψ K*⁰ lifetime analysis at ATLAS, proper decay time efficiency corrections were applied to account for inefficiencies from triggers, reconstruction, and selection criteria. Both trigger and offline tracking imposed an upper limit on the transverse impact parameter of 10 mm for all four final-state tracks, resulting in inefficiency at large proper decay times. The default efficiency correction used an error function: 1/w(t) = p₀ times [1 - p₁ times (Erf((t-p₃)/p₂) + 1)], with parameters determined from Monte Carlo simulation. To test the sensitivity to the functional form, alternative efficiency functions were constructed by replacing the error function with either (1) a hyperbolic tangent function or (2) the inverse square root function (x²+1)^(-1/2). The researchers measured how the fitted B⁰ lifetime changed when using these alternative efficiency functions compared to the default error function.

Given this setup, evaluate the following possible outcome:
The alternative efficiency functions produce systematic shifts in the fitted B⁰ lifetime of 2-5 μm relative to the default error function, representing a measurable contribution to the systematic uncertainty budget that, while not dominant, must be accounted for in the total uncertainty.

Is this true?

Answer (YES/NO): NO